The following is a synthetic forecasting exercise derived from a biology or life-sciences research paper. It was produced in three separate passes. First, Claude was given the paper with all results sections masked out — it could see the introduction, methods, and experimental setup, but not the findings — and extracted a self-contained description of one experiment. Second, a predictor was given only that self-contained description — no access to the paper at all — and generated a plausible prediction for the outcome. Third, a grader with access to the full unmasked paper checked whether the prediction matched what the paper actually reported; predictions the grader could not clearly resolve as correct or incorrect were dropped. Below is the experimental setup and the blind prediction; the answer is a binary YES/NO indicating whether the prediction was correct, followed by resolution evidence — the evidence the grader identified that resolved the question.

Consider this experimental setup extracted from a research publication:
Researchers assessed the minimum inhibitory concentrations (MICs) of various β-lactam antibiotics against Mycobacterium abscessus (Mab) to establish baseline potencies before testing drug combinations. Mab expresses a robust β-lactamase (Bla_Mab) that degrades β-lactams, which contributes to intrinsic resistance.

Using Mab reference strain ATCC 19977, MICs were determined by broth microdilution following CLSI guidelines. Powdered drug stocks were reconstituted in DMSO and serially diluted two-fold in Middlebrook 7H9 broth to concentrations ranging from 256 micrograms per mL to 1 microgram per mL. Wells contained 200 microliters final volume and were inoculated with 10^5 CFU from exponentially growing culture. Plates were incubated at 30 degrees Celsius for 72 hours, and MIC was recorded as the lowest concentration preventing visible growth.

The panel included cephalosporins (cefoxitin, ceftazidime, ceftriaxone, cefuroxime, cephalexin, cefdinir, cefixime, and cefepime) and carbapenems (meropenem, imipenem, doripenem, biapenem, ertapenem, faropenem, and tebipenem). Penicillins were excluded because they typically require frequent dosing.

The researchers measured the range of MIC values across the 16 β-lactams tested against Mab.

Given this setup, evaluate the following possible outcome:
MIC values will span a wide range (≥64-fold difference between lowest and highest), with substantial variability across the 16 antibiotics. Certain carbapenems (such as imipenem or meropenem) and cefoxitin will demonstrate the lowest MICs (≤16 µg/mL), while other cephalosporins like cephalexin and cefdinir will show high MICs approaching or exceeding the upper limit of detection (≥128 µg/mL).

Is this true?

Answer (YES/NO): NO